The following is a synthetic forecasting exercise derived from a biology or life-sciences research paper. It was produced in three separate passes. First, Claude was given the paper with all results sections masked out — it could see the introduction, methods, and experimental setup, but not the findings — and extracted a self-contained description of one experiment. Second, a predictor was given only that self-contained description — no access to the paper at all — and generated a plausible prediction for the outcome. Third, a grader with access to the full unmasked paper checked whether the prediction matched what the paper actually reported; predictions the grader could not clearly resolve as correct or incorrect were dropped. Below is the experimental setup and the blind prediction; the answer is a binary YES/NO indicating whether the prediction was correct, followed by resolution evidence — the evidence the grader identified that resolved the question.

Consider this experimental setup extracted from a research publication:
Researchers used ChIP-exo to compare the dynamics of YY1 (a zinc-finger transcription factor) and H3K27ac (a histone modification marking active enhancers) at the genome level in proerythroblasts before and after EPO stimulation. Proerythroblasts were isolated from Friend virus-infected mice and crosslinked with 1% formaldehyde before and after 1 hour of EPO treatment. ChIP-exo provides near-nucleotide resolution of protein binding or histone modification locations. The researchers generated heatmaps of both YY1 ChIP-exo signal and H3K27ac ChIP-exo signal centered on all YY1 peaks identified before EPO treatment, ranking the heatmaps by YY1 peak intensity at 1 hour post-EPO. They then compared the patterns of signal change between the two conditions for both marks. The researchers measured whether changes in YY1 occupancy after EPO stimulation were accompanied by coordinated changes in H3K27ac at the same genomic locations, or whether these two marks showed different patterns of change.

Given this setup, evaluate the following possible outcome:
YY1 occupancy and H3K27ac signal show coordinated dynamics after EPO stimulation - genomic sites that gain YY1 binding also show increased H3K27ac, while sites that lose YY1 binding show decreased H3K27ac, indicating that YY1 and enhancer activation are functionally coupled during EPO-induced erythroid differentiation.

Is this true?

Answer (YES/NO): NO